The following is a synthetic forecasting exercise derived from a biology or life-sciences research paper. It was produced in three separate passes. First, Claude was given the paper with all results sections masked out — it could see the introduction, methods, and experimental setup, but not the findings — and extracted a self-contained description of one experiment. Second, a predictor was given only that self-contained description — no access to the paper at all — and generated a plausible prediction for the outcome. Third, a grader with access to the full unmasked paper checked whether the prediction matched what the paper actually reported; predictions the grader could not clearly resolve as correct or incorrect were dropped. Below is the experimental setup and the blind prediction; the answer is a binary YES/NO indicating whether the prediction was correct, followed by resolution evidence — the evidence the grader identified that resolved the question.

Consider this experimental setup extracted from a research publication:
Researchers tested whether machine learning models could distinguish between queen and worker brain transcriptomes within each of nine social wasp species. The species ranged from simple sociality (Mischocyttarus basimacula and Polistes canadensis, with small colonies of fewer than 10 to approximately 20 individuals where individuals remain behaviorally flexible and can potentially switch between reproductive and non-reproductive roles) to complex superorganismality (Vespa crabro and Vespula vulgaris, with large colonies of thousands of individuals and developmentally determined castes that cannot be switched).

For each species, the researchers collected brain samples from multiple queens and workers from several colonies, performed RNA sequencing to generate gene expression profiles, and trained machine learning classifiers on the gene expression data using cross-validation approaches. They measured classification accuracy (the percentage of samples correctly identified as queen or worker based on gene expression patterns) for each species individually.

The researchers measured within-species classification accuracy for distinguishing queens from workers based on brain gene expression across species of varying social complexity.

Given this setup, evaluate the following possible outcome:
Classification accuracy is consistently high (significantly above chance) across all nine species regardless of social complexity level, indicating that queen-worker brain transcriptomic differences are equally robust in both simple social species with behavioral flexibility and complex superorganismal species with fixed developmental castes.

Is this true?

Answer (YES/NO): NO